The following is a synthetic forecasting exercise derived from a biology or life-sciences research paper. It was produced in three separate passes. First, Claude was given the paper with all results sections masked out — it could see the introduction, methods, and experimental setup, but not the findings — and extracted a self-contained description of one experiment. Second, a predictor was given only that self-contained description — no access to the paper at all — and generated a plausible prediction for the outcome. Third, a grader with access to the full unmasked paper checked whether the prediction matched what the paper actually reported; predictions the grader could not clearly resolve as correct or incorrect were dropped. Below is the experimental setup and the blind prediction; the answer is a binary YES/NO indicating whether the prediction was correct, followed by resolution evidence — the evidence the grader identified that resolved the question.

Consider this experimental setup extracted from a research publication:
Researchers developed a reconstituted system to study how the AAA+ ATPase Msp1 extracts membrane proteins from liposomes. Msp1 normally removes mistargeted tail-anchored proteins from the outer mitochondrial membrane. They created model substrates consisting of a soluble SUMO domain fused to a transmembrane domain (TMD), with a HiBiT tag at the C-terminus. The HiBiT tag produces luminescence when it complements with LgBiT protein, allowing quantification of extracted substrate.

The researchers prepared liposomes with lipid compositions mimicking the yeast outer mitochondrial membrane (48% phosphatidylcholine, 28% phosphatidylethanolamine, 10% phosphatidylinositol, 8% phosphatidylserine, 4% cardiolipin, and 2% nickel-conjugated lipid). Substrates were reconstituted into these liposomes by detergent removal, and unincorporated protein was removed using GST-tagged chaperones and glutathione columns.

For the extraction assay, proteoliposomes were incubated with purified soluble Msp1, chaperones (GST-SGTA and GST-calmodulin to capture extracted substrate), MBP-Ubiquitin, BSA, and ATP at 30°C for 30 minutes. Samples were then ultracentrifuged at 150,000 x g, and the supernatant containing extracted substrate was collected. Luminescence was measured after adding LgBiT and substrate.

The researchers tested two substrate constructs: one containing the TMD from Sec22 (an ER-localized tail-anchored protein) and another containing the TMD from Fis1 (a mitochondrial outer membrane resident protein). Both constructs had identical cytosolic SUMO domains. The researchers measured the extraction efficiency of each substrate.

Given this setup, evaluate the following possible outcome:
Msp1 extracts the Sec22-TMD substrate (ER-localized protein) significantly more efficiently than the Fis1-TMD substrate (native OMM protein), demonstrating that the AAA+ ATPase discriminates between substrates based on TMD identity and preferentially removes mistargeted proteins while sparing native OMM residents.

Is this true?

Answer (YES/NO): YES